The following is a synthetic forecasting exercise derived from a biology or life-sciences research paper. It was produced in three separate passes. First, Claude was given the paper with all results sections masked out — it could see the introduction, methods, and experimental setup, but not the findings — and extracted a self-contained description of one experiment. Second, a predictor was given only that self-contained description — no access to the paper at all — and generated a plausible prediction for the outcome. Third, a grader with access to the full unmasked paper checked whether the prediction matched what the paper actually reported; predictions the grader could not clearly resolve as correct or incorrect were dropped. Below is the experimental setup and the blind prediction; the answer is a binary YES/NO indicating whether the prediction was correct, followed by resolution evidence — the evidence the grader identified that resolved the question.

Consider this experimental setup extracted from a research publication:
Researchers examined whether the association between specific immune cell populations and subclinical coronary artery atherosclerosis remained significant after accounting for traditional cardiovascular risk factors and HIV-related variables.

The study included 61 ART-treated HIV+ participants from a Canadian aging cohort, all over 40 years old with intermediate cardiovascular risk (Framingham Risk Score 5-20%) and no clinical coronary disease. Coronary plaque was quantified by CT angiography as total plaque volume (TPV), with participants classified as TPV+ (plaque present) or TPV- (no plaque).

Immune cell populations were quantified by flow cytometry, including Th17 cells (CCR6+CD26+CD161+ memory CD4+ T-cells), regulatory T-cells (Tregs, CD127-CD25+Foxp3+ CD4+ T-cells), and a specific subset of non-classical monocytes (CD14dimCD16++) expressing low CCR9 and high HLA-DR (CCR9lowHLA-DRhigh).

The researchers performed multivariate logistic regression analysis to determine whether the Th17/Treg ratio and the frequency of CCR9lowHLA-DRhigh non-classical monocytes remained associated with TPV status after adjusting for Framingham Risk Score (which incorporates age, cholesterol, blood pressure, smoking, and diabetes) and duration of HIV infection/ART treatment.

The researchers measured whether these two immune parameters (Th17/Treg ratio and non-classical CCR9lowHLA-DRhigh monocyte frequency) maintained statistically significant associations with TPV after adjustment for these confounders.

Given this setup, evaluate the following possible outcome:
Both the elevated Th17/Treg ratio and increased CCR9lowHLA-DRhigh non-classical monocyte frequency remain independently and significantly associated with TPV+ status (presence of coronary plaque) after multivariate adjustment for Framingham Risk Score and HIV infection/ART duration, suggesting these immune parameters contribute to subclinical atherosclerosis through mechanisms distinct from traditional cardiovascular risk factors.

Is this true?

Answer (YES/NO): NO